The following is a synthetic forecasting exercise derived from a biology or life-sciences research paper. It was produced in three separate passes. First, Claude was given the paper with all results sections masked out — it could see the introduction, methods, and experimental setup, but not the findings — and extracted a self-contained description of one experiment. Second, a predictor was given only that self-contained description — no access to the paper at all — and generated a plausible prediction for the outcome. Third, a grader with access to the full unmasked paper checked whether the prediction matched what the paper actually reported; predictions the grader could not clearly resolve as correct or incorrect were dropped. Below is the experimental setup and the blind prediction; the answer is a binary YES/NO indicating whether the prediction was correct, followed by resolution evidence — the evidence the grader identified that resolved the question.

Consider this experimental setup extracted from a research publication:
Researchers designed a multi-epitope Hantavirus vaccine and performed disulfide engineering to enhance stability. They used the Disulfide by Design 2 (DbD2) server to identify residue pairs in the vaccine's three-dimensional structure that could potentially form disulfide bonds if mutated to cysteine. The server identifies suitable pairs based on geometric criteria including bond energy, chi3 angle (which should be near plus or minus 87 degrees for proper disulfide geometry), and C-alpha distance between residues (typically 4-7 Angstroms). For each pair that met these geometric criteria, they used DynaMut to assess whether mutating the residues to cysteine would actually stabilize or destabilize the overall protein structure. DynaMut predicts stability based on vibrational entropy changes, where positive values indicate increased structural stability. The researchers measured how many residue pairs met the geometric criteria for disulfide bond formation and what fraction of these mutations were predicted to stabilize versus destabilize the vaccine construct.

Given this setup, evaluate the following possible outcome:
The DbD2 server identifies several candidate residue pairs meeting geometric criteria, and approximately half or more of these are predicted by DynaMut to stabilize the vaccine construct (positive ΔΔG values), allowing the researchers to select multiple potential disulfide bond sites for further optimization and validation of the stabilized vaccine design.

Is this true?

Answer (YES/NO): NO